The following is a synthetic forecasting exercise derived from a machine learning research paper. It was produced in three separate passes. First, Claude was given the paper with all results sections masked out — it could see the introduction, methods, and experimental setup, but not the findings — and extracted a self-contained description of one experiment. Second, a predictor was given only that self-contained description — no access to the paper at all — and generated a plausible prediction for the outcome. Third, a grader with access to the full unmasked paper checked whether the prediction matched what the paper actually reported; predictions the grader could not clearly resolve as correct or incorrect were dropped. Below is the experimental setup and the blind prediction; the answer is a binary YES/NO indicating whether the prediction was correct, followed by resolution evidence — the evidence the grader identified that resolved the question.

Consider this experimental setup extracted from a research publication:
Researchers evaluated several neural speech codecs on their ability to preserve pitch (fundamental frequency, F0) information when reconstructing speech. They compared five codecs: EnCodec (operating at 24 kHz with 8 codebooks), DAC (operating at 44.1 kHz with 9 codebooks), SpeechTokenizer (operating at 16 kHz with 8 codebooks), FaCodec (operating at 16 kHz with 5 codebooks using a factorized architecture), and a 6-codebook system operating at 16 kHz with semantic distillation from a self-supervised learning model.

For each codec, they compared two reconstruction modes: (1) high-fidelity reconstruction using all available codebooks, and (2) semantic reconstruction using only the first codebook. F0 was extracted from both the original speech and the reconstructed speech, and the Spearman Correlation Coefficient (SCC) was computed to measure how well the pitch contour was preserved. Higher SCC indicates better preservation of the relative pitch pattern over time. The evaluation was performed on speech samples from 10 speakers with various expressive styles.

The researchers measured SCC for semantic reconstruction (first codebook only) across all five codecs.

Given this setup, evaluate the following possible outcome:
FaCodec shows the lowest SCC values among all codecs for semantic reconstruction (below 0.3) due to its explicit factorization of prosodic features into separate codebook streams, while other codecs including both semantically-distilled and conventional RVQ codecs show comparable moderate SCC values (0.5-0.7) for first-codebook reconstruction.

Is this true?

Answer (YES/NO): NO